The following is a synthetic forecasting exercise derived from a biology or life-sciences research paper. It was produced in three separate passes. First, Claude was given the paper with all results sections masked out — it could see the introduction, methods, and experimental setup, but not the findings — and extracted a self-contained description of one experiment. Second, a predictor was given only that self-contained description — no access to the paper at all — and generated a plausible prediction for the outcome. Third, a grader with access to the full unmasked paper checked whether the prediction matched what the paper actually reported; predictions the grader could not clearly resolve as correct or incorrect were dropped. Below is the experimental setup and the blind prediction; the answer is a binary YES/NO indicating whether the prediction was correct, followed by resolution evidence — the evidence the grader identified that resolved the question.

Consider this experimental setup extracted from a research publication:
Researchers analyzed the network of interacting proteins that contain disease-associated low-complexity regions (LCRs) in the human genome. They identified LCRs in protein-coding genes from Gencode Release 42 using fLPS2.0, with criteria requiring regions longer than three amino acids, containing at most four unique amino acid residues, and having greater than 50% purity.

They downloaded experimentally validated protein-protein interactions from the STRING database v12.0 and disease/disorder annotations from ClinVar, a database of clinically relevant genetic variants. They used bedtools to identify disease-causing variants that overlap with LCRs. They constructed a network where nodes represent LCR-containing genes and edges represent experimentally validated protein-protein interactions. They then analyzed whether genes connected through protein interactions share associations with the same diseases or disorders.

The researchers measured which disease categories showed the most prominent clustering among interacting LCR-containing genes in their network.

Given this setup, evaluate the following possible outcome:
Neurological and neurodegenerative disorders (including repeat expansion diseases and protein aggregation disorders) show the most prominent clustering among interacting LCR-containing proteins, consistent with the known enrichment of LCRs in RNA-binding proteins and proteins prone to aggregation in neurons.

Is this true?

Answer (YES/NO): NO